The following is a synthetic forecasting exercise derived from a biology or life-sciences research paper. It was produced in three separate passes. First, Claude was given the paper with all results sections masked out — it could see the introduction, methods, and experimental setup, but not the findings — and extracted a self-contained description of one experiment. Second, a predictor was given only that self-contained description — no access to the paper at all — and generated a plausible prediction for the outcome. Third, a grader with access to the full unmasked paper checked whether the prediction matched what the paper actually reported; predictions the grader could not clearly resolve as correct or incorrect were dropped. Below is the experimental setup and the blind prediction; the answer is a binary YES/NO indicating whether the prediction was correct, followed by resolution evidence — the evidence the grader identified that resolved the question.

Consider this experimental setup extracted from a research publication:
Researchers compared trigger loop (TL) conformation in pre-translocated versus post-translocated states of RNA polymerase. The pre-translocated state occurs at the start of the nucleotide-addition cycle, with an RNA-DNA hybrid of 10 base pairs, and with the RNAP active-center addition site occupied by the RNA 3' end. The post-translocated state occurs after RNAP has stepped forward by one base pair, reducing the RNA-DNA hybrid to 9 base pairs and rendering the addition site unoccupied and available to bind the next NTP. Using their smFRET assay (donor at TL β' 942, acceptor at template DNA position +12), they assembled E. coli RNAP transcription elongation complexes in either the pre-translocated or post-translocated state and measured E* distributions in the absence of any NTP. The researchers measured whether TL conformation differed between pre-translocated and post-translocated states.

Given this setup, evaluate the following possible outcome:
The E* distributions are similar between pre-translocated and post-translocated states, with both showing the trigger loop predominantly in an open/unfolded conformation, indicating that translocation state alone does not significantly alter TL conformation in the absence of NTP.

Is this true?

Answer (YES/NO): YES